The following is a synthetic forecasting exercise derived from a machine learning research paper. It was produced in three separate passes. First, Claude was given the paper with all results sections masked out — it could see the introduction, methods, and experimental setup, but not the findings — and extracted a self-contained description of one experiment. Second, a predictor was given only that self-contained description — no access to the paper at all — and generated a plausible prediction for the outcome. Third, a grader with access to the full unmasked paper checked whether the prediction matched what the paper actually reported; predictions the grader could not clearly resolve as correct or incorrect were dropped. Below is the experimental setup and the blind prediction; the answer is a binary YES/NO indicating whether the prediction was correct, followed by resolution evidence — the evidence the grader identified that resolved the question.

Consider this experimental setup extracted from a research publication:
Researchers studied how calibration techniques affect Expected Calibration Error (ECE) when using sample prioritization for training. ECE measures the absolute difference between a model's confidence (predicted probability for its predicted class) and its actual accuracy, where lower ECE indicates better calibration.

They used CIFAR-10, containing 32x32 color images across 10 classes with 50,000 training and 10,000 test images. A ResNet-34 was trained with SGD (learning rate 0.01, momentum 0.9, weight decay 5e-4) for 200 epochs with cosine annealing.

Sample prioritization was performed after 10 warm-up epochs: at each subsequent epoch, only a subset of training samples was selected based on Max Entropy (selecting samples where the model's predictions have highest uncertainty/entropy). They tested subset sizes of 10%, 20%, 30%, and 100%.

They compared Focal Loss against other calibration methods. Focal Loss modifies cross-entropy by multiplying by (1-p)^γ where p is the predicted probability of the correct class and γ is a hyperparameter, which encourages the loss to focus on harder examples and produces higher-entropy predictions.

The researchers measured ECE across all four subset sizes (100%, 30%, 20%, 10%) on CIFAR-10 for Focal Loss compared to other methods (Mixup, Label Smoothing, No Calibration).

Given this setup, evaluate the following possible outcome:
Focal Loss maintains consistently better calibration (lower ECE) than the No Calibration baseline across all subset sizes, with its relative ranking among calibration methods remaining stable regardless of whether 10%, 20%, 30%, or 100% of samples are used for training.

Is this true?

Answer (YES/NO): YES